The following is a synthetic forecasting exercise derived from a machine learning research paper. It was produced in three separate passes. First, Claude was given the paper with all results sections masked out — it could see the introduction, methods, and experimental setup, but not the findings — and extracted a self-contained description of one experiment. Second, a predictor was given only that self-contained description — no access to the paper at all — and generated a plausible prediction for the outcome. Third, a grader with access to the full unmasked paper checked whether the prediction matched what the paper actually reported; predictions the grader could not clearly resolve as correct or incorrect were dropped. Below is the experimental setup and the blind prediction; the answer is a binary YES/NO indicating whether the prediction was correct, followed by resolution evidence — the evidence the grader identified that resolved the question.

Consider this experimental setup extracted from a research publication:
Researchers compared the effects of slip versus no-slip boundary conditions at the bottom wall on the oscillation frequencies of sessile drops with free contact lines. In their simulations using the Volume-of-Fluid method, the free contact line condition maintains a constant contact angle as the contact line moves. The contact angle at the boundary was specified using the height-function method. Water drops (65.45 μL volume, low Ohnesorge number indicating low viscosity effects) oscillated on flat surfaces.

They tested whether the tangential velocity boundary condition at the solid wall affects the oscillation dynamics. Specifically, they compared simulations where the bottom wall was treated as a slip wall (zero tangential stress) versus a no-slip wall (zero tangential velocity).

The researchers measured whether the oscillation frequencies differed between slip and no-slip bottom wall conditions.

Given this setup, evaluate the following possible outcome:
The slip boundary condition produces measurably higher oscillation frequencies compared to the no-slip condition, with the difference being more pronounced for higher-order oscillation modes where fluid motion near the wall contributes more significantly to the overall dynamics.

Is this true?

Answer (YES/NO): NO